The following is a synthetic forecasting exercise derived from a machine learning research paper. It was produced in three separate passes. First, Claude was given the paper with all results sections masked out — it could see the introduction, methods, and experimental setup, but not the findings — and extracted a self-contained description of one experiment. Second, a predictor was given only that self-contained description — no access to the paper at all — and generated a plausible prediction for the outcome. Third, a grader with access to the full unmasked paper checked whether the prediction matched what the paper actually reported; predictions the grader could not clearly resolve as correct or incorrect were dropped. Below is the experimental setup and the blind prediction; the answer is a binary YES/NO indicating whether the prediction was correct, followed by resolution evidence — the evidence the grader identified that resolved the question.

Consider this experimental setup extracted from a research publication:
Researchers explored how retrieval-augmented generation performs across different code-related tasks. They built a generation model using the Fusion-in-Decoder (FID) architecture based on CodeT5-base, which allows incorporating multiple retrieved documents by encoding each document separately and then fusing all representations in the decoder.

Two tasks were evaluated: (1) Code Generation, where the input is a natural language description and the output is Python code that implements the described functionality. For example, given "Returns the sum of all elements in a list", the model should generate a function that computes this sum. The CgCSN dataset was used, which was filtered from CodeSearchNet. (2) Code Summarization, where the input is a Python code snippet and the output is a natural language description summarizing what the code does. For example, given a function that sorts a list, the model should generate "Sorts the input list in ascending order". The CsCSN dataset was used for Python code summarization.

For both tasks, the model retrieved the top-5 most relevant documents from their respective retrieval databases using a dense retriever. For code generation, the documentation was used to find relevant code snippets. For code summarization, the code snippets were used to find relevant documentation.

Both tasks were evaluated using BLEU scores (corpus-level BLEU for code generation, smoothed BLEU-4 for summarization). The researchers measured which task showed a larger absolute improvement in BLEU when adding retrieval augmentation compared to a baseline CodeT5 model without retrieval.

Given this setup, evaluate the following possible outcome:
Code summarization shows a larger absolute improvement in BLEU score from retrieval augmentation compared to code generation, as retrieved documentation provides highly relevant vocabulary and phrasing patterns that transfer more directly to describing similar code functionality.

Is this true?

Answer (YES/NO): NO